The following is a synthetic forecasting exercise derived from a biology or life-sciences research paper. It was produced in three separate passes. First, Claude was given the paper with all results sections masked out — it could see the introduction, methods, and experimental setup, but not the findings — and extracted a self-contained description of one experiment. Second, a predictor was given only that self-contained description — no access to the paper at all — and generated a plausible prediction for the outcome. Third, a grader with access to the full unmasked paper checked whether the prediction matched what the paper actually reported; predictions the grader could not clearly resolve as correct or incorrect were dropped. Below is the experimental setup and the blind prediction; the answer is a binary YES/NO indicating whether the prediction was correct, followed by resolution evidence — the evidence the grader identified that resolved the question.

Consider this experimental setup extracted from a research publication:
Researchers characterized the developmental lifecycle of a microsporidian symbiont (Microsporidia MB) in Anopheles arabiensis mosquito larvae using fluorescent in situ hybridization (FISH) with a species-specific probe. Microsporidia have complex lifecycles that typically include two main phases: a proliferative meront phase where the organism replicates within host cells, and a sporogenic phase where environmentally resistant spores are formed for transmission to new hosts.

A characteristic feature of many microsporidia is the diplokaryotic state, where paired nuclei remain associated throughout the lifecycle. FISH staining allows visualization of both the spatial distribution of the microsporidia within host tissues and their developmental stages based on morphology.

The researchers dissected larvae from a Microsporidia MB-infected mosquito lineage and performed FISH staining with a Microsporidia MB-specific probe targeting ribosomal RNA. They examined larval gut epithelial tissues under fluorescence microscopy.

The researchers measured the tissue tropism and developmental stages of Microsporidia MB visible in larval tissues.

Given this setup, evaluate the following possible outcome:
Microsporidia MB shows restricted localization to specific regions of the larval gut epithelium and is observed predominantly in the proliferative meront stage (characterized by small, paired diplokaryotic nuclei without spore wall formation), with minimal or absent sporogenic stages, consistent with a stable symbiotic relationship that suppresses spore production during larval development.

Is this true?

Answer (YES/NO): NO